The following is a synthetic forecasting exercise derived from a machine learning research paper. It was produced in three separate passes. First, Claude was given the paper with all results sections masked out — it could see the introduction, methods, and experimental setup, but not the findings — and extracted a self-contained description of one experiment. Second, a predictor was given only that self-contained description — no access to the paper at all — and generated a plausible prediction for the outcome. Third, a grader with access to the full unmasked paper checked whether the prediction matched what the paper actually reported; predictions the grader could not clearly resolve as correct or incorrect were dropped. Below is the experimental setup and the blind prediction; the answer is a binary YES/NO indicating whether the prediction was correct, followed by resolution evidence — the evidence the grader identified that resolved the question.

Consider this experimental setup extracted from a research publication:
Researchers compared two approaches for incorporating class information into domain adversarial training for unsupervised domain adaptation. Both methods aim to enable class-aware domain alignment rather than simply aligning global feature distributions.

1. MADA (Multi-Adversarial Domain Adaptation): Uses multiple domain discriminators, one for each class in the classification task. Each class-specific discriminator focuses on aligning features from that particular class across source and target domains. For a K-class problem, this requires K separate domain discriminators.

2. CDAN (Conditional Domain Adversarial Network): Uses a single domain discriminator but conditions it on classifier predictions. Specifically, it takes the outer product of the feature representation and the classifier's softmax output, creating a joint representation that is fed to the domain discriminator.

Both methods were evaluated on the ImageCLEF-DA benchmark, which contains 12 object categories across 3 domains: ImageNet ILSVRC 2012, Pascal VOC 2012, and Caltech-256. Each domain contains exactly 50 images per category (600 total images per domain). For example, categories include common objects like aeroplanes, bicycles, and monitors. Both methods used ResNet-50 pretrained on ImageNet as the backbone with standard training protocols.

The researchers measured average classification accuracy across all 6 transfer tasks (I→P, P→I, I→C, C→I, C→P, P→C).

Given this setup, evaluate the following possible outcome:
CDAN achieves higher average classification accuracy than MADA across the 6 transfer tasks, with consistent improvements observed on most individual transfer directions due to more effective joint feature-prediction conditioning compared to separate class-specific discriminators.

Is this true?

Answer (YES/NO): YES